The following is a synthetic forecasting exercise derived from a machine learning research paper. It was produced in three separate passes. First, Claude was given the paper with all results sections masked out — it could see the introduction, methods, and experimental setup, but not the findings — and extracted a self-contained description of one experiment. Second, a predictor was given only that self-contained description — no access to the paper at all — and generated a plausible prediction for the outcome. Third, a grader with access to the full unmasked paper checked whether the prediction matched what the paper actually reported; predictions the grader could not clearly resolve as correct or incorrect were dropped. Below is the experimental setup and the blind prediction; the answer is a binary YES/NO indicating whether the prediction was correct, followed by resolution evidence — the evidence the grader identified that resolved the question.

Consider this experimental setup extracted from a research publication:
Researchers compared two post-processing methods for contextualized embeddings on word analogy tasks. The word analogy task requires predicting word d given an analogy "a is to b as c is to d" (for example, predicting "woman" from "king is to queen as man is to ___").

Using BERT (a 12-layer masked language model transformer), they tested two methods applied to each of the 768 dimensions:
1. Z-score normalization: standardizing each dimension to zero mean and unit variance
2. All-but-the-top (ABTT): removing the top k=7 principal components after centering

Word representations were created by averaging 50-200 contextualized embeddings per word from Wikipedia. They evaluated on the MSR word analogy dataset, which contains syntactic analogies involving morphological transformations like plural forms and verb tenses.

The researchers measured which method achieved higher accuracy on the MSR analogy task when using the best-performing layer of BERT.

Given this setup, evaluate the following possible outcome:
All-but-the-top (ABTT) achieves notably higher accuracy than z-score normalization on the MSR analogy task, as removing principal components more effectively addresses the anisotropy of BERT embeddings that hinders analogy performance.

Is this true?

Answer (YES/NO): NO